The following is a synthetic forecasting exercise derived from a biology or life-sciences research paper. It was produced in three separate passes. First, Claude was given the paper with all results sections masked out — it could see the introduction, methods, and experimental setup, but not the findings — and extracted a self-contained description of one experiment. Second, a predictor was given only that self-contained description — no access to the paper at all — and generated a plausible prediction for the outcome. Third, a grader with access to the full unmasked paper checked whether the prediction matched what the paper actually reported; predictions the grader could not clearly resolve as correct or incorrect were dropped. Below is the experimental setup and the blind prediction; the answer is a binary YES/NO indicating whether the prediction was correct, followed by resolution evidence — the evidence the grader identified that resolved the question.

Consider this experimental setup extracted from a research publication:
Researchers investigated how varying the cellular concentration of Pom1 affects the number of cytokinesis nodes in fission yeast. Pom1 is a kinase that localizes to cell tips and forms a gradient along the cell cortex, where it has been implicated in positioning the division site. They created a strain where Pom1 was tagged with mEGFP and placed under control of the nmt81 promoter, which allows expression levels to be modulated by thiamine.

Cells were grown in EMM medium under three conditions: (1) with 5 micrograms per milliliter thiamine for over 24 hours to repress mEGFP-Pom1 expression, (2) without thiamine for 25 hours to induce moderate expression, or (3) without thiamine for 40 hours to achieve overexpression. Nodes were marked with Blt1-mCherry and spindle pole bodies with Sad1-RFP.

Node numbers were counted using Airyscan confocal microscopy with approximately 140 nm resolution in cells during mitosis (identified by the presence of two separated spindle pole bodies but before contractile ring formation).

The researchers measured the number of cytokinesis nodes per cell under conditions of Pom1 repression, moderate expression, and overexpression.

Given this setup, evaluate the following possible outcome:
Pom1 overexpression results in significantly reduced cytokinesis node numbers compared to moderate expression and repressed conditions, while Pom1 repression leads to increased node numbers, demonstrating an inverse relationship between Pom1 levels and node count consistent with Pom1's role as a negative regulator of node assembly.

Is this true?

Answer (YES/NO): NO